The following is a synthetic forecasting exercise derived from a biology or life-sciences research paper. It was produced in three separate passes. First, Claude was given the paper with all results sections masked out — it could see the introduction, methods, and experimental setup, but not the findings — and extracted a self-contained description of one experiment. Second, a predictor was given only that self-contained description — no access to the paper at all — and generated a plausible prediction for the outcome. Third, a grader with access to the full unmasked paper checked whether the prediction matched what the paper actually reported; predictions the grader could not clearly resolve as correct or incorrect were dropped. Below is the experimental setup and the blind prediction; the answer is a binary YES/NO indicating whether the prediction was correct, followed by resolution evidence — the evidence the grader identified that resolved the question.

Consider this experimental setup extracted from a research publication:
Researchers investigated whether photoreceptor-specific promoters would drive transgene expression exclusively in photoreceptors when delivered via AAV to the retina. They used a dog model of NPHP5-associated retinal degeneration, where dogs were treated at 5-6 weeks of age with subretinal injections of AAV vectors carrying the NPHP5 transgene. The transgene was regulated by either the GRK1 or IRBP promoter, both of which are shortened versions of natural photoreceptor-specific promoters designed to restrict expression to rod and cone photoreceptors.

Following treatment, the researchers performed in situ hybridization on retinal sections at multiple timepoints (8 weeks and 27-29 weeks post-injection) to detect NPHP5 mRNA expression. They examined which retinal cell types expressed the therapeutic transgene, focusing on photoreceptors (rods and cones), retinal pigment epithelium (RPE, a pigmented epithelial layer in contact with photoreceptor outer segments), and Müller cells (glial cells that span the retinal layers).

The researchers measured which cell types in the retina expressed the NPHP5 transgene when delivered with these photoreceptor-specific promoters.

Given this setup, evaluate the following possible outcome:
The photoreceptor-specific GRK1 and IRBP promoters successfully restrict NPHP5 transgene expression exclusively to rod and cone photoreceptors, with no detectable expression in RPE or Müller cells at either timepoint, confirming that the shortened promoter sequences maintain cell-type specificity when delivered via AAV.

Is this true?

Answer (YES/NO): NO